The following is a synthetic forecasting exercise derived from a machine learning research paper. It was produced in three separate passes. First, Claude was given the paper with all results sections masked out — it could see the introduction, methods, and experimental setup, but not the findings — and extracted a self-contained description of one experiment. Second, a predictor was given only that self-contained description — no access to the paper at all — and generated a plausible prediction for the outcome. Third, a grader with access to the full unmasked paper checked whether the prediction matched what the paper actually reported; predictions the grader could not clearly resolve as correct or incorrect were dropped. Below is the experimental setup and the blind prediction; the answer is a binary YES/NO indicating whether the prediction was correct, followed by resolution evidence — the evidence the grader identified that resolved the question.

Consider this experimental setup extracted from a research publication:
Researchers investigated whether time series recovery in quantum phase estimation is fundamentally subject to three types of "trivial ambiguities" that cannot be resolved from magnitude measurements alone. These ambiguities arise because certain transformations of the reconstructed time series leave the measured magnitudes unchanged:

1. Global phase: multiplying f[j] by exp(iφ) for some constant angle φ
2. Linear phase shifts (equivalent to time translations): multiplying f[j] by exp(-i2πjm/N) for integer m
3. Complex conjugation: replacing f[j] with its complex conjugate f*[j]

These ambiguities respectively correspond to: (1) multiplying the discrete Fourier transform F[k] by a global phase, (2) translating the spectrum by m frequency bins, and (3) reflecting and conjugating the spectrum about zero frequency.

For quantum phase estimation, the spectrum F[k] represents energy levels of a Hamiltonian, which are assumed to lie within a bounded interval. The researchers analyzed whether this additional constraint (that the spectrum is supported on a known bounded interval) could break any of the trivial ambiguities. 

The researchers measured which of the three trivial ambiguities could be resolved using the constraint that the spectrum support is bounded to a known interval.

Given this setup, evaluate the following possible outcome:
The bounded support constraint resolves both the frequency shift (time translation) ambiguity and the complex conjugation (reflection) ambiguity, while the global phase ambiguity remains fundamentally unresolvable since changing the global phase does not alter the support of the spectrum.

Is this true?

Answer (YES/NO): NO